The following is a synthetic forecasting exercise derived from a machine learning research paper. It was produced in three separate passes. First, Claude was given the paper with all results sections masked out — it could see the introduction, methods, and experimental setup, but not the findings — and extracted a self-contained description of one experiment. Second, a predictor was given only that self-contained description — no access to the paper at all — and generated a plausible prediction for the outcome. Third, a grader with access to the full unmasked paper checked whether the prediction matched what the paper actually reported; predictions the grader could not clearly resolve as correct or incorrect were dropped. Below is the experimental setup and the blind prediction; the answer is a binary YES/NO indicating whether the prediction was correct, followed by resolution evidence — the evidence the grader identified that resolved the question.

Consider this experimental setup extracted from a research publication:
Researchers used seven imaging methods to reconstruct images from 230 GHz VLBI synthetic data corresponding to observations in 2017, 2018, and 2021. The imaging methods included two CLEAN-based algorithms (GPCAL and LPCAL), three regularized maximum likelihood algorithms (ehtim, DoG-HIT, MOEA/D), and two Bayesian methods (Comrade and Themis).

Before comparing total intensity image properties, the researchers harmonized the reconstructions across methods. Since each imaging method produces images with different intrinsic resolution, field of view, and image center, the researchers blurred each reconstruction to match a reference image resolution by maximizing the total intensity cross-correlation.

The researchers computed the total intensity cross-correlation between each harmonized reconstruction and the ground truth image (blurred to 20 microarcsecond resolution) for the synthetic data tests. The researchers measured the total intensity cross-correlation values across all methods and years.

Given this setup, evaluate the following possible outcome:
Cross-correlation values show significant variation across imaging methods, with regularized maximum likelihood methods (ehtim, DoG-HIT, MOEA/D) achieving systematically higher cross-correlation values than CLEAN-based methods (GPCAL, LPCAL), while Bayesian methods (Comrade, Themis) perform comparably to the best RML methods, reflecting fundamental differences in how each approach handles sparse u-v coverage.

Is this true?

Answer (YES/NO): NO